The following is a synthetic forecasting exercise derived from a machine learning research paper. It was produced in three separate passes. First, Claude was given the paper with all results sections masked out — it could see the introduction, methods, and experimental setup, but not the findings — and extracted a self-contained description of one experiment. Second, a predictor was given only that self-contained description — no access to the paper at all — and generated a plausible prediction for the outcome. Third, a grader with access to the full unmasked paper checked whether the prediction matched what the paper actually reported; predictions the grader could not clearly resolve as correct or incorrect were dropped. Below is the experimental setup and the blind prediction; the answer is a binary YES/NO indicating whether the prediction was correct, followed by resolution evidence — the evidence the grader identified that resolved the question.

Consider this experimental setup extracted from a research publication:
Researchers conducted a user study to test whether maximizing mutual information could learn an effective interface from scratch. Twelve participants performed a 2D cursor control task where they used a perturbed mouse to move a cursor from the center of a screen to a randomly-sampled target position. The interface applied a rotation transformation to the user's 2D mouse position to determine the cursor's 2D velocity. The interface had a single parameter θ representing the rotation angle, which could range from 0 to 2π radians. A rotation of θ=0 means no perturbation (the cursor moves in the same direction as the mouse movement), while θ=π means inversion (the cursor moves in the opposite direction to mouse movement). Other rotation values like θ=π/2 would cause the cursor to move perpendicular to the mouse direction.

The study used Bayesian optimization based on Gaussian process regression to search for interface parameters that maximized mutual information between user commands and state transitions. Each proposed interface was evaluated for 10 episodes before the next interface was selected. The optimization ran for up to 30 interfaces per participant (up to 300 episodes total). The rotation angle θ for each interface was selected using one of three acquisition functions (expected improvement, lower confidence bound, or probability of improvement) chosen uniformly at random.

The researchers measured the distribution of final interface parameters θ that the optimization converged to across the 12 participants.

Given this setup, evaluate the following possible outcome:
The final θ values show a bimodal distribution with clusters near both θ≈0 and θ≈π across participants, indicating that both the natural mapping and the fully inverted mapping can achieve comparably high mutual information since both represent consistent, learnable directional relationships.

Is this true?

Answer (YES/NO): YES